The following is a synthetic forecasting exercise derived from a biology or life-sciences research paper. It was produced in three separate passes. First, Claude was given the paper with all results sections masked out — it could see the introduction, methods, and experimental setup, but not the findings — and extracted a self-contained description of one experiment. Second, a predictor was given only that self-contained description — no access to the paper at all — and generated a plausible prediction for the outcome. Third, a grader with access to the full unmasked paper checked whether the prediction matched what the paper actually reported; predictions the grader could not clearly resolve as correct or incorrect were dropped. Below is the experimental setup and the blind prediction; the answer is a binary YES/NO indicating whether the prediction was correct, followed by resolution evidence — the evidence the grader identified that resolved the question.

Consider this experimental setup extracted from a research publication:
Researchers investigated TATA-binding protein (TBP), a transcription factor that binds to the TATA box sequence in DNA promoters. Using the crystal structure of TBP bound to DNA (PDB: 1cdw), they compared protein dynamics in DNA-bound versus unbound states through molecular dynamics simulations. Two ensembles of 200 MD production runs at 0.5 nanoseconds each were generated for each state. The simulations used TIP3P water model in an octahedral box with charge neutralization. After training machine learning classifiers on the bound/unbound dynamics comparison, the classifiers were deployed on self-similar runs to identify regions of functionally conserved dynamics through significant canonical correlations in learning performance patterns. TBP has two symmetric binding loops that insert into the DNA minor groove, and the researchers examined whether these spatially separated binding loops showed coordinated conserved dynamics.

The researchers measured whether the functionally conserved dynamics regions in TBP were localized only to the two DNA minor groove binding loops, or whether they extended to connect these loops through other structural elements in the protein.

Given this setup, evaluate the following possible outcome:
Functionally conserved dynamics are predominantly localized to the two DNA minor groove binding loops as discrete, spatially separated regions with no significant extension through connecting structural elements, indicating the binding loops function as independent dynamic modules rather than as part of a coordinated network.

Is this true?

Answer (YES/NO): NO